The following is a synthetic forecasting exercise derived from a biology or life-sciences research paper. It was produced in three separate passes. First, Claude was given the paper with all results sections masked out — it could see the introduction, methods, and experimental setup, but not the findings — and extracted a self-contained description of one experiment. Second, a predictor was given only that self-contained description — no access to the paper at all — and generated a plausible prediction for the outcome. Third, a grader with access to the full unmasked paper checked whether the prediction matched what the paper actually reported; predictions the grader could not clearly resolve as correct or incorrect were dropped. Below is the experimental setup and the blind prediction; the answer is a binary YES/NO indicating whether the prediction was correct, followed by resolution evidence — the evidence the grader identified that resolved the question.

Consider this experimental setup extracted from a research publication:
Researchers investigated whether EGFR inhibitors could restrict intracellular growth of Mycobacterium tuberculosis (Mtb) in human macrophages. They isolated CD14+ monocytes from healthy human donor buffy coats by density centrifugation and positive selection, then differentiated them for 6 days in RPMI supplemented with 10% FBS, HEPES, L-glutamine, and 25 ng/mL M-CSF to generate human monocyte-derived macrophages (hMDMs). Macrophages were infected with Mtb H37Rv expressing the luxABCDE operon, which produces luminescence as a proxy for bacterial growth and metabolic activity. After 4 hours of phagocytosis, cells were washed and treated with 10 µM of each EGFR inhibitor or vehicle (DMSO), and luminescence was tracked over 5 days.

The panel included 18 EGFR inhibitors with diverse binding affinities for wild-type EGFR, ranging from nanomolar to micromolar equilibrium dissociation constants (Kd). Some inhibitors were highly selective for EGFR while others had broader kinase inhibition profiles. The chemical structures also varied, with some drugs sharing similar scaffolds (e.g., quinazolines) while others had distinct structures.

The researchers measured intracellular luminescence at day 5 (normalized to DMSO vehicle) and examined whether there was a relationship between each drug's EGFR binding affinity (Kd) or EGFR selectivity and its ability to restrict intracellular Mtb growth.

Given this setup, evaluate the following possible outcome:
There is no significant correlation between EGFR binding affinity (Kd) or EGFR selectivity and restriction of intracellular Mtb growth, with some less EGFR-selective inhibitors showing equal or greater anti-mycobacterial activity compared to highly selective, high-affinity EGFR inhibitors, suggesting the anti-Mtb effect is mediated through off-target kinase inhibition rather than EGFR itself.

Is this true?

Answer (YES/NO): YES